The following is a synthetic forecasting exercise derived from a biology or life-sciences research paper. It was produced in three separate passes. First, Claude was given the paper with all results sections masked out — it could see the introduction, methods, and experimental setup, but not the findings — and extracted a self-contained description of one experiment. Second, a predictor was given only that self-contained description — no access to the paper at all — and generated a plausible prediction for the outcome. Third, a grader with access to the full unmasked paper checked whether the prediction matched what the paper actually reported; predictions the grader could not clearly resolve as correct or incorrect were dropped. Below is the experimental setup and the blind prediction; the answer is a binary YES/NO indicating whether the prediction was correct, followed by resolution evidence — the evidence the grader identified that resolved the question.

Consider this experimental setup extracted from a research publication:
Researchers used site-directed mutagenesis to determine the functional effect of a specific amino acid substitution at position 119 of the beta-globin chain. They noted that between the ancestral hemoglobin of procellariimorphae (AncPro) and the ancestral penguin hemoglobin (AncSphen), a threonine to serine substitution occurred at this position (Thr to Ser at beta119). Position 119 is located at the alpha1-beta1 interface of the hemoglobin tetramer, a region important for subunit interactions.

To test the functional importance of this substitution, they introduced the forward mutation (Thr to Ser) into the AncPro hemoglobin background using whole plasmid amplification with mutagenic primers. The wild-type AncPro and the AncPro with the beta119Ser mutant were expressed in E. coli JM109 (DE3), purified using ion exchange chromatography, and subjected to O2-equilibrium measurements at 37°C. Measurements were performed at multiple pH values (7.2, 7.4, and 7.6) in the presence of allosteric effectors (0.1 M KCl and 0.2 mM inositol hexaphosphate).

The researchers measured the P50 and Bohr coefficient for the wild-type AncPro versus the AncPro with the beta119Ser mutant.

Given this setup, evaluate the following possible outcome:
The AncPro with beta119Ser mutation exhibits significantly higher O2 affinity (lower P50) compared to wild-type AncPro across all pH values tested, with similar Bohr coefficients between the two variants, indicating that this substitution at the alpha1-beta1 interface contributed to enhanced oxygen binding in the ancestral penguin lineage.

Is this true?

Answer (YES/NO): NO